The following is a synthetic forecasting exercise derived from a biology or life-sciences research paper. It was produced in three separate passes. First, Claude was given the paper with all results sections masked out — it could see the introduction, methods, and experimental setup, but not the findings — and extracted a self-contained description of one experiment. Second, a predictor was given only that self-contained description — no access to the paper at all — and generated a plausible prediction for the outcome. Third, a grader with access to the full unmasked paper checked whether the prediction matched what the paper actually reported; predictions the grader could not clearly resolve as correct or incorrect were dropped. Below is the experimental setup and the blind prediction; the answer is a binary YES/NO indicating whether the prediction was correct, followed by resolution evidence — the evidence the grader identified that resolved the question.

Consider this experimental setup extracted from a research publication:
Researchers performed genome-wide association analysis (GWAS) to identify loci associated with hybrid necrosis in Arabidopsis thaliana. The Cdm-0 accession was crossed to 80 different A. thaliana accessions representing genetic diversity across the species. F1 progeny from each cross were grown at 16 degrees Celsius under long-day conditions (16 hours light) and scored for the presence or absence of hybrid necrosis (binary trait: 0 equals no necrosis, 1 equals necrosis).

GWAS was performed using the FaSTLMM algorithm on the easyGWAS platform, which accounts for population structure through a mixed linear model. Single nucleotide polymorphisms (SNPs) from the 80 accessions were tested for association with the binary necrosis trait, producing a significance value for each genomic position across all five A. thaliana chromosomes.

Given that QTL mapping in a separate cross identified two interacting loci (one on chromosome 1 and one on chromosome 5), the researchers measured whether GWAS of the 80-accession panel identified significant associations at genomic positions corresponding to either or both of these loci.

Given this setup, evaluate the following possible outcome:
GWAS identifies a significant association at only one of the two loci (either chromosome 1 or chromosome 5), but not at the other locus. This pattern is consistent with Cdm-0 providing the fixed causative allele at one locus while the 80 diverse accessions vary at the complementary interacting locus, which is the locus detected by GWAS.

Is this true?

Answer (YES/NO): YES